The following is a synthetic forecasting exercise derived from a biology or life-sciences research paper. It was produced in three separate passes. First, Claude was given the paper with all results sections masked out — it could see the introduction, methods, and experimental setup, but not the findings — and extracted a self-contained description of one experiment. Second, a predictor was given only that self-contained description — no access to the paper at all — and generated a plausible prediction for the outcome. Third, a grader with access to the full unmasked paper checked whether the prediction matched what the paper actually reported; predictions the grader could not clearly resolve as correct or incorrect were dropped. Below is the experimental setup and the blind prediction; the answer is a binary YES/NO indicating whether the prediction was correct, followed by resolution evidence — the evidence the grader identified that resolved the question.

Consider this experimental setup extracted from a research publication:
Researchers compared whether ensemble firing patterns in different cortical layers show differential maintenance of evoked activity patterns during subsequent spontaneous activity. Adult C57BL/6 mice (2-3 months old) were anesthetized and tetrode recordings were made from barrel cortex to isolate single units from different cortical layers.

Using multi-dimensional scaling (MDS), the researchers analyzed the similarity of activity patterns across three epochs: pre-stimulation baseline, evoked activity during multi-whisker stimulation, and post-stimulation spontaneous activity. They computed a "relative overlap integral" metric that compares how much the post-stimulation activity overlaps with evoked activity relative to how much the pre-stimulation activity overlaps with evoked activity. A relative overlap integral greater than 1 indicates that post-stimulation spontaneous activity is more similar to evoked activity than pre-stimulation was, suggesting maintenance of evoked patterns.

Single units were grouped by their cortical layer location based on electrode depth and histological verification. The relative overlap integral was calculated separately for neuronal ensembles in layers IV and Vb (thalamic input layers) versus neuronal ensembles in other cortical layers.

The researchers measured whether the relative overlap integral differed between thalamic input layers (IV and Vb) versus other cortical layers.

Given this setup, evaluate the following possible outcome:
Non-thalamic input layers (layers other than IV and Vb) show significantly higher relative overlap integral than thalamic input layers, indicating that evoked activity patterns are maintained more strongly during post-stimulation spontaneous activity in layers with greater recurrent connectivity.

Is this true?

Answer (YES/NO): NO